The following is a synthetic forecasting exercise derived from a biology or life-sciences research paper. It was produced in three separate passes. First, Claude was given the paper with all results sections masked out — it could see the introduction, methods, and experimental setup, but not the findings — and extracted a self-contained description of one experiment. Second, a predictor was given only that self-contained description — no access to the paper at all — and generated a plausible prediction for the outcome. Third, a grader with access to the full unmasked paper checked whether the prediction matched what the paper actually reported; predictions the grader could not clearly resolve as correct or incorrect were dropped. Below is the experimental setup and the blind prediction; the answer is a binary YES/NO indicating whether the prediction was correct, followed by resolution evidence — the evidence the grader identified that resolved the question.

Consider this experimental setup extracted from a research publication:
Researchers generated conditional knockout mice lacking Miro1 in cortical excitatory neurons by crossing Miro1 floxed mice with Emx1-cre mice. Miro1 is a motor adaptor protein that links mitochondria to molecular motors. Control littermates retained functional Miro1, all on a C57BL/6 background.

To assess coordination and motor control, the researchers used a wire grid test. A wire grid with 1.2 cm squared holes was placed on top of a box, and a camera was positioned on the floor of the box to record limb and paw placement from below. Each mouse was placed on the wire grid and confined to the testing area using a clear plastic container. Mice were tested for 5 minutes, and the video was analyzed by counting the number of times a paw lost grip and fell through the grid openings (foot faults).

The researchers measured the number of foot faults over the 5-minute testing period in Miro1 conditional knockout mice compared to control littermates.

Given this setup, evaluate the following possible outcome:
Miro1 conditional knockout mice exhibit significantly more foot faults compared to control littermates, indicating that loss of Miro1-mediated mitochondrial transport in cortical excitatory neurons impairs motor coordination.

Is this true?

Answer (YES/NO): YES